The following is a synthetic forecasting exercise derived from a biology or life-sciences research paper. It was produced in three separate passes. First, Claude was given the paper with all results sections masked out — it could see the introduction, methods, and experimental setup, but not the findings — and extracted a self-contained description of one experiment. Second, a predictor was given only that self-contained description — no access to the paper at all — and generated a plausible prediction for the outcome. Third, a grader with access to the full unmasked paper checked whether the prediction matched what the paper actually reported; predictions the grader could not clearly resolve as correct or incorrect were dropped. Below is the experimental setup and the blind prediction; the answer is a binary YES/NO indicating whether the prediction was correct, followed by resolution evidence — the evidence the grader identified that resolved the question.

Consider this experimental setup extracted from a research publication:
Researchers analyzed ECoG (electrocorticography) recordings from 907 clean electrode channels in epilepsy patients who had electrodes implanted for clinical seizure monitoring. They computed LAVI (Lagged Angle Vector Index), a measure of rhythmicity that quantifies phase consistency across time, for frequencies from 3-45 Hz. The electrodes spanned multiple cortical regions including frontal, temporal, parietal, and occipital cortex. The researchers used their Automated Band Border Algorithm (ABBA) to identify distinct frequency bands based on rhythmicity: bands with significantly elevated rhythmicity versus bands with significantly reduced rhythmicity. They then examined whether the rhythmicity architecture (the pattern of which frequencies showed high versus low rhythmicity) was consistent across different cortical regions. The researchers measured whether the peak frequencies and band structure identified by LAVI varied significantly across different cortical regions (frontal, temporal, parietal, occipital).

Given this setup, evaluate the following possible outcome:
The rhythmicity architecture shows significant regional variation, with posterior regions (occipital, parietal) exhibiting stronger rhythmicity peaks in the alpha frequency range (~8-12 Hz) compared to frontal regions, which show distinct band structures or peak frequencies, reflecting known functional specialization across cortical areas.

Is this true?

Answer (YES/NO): NO